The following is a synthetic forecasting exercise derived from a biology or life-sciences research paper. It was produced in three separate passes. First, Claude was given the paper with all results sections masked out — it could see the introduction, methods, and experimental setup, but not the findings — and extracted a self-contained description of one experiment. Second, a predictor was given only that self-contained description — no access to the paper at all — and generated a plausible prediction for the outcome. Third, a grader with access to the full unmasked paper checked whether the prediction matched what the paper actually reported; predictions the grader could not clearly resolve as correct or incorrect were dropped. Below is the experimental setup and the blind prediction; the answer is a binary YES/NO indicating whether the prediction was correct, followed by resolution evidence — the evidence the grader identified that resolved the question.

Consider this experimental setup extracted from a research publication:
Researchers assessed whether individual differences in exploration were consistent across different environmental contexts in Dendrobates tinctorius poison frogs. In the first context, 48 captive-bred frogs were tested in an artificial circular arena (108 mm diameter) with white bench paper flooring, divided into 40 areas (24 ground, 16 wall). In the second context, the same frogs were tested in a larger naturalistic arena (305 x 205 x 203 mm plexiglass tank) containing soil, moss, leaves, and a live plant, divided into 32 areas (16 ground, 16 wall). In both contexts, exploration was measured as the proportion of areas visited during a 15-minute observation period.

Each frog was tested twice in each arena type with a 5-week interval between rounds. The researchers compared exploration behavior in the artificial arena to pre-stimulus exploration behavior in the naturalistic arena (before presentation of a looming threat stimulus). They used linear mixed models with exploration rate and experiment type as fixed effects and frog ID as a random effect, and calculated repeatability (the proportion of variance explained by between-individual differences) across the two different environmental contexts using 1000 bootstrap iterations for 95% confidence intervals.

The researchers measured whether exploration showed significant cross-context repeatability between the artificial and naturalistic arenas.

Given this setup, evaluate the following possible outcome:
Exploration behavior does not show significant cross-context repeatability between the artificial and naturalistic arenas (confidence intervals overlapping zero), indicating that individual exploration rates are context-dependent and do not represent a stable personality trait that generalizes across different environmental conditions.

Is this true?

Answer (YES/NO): NO